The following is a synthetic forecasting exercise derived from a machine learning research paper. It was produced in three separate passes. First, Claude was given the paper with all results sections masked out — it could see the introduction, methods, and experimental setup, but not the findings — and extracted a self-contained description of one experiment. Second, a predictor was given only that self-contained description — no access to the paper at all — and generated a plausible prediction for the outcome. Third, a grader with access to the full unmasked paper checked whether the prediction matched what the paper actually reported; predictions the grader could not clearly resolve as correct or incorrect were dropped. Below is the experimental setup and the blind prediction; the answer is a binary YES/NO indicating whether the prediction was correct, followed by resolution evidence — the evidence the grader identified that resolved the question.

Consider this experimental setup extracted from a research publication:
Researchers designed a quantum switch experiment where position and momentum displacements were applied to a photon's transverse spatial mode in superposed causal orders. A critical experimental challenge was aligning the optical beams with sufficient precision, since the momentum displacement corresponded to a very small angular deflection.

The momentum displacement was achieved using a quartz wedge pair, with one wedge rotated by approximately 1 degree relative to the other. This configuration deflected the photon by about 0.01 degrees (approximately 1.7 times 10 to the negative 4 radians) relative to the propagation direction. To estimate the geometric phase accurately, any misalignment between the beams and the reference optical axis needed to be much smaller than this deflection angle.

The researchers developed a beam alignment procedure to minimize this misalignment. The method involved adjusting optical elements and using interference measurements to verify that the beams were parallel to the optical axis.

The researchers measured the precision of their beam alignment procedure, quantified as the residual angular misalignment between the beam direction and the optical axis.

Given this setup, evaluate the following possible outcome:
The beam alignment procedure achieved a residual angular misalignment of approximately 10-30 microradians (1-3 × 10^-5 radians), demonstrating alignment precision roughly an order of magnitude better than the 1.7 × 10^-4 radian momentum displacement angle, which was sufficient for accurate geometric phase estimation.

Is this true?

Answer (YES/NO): NO